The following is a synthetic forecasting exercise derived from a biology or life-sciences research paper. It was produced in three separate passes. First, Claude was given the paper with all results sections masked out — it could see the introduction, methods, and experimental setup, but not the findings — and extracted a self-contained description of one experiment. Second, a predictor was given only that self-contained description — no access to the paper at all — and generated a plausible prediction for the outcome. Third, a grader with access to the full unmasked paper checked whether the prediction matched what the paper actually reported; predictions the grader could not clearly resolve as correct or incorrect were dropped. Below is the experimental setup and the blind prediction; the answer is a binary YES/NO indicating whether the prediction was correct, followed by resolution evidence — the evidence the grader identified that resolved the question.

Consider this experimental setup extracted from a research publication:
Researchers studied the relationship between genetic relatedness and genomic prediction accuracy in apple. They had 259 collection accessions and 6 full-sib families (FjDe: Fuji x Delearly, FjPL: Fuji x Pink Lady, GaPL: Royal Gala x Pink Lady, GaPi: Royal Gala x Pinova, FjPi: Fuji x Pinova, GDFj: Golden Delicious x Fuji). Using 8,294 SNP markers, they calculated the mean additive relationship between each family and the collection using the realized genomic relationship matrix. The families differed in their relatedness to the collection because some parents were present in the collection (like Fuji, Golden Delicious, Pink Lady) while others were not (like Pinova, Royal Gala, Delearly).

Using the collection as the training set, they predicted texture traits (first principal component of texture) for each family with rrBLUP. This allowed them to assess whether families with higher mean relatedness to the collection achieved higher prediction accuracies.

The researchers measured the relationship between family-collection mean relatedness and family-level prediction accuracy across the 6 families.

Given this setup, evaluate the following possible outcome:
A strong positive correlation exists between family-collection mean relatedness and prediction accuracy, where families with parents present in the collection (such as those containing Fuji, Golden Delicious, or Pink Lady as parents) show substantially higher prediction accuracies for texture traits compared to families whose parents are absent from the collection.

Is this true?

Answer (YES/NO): NO